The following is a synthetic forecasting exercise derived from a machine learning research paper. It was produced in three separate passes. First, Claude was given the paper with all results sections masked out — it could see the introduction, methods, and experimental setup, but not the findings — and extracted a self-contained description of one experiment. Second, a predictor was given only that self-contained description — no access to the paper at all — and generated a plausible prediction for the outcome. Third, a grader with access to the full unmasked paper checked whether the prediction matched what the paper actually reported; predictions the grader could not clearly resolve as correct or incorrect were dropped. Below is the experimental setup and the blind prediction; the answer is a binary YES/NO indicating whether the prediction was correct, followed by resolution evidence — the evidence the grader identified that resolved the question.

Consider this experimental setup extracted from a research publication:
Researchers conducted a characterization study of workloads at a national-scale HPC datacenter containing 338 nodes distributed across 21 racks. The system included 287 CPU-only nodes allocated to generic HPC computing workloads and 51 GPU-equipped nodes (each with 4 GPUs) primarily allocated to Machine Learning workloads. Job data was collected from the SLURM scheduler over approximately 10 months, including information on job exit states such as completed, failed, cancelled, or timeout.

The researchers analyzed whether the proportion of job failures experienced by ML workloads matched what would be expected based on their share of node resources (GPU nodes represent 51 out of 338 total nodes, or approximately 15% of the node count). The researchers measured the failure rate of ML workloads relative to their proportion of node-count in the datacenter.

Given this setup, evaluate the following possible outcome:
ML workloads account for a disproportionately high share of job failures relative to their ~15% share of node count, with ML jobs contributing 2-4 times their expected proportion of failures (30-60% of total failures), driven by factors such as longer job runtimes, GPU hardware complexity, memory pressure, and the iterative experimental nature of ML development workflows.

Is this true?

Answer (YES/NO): NO